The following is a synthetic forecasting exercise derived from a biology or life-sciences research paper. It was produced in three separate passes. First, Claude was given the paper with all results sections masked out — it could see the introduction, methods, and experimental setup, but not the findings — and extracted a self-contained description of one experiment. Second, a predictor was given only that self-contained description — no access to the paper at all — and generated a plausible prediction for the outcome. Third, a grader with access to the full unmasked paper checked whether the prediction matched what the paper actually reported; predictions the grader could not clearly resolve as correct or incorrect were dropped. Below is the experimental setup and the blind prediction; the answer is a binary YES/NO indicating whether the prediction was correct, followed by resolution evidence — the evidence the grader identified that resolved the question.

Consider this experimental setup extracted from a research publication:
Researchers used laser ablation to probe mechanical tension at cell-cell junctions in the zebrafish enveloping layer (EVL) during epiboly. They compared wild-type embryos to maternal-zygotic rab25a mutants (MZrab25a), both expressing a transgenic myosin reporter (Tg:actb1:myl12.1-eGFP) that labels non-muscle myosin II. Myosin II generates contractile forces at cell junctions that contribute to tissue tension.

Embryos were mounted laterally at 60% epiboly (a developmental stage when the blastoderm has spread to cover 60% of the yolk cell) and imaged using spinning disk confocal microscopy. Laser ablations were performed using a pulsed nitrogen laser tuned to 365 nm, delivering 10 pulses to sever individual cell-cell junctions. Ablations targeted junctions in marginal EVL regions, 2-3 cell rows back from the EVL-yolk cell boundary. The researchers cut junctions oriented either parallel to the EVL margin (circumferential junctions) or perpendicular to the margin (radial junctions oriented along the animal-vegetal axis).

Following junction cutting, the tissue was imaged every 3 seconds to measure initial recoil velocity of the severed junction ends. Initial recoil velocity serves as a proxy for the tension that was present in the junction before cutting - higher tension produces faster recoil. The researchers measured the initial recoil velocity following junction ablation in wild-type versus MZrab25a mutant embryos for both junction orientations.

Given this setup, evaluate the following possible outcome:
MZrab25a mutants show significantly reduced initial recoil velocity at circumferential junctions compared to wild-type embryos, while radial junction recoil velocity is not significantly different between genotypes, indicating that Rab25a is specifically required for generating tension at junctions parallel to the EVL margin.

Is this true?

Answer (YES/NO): NO